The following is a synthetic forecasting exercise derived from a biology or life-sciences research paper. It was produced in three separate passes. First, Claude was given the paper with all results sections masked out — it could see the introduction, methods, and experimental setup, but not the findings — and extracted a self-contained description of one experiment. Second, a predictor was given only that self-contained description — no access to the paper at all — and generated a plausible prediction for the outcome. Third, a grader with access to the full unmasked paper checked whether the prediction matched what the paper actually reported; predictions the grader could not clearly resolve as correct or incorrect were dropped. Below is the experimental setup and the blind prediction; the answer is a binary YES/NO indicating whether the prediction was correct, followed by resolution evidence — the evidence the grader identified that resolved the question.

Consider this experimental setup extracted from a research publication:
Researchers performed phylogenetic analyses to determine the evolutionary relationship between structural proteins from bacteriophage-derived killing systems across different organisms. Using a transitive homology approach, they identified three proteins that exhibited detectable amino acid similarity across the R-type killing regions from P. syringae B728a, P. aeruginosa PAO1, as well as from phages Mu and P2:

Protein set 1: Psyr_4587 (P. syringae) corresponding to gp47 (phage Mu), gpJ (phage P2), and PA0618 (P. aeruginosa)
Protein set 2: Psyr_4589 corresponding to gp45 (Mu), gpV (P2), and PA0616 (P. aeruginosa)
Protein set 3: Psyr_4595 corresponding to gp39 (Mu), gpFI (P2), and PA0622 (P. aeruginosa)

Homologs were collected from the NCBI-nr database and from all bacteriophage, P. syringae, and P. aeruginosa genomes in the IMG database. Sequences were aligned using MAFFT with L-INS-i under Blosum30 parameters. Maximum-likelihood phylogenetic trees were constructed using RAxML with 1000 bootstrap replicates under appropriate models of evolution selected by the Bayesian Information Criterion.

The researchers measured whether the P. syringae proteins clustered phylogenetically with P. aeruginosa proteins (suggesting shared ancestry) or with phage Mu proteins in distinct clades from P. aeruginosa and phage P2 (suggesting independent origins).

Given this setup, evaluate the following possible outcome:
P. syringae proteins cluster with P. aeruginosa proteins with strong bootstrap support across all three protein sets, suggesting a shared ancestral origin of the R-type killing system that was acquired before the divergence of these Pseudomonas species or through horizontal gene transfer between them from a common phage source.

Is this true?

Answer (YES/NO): NO